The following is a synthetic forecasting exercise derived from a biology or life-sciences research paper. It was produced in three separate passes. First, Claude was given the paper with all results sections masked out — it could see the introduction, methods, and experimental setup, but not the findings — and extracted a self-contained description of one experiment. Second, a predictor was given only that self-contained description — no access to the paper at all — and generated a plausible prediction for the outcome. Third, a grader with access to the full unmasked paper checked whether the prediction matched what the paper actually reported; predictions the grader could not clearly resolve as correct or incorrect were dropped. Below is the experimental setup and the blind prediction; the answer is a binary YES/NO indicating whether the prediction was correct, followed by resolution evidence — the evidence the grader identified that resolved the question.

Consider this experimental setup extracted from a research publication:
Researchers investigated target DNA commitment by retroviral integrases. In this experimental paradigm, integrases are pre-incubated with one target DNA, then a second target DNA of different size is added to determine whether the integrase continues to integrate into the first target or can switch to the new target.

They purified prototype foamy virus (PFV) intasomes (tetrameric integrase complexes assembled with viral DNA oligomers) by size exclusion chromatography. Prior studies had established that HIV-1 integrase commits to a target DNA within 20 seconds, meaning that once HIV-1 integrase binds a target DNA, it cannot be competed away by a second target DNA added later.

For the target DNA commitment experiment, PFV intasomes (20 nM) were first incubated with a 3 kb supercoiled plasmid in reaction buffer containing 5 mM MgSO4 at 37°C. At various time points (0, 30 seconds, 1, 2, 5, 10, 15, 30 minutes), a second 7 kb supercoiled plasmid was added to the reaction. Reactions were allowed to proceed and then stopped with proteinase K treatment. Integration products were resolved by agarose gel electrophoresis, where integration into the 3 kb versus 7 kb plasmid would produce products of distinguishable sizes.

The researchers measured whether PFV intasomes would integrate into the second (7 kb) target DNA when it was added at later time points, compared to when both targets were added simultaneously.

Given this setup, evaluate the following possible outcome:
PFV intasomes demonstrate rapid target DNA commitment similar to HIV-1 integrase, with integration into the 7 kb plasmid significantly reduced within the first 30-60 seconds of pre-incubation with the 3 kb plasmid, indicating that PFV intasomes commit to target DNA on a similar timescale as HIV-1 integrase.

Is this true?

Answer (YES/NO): NO